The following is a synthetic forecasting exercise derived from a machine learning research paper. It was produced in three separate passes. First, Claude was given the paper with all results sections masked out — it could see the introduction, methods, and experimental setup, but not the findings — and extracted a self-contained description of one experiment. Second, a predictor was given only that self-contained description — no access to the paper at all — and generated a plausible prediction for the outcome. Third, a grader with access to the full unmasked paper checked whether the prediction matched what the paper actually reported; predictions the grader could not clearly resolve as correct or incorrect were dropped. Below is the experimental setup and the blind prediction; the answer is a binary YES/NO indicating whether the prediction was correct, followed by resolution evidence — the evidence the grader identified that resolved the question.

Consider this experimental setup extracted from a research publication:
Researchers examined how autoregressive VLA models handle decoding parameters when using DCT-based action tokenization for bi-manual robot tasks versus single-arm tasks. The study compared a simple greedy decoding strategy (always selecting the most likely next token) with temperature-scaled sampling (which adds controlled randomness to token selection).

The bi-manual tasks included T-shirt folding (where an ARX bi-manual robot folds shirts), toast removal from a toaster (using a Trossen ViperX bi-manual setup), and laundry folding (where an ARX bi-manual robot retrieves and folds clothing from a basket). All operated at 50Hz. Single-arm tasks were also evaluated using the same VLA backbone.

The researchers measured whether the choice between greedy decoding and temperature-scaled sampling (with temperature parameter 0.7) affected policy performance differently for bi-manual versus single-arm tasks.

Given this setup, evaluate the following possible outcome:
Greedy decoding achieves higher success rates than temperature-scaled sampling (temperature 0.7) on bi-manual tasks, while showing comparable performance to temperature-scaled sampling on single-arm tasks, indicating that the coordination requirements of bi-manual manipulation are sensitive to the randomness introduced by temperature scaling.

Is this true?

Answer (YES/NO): NO